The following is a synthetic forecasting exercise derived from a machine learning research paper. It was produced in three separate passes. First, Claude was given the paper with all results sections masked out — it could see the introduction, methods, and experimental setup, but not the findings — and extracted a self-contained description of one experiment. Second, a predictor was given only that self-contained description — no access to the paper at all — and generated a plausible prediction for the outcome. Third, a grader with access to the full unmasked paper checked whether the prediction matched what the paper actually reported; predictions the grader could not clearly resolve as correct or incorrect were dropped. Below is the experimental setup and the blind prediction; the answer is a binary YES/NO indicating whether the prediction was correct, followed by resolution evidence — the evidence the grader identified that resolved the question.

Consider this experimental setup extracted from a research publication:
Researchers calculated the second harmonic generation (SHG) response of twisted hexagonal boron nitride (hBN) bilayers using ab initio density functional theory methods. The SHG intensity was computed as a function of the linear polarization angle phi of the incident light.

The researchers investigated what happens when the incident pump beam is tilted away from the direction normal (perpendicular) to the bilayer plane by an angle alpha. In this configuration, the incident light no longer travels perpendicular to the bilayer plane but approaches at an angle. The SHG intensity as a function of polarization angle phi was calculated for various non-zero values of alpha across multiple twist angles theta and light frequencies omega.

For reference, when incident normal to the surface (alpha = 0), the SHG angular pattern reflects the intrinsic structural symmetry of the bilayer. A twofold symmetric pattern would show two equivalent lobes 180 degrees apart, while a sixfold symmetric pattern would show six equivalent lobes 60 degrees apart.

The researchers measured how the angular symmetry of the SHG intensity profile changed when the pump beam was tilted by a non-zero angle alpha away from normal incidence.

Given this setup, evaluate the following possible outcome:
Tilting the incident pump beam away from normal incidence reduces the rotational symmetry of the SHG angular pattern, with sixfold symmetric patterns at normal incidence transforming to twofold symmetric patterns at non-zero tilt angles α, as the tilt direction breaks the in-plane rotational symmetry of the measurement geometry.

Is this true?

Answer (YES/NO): YES